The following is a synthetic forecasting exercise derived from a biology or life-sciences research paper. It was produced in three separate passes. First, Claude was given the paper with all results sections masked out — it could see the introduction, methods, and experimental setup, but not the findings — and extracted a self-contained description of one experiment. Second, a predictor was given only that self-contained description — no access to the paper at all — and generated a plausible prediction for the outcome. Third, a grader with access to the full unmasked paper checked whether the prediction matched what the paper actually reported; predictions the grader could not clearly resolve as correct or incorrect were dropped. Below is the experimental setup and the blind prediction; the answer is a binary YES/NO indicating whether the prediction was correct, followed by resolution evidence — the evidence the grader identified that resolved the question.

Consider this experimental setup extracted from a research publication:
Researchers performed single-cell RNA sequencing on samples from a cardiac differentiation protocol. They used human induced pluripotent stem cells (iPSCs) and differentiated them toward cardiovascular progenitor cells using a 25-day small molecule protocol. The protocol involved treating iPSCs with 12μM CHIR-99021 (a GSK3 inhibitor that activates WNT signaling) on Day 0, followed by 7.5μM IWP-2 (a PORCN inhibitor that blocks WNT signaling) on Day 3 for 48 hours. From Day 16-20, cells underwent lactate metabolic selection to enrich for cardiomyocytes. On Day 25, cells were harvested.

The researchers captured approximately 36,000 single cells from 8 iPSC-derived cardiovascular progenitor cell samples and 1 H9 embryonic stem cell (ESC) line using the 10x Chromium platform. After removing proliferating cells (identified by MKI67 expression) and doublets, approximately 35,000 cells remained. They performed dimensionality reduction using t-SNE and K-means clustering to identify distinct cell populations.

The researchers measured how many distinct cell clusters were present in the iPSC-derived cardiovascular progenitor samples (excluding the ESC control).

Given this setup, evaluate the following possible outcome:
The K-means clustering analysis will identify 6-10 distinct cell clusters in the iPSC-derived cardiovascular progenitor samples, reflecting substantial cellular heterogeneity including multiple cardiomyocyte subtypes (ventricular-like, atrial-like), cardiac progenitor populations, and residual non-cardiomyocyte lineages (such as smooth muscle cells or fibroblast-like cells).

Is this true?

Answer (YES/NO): NO